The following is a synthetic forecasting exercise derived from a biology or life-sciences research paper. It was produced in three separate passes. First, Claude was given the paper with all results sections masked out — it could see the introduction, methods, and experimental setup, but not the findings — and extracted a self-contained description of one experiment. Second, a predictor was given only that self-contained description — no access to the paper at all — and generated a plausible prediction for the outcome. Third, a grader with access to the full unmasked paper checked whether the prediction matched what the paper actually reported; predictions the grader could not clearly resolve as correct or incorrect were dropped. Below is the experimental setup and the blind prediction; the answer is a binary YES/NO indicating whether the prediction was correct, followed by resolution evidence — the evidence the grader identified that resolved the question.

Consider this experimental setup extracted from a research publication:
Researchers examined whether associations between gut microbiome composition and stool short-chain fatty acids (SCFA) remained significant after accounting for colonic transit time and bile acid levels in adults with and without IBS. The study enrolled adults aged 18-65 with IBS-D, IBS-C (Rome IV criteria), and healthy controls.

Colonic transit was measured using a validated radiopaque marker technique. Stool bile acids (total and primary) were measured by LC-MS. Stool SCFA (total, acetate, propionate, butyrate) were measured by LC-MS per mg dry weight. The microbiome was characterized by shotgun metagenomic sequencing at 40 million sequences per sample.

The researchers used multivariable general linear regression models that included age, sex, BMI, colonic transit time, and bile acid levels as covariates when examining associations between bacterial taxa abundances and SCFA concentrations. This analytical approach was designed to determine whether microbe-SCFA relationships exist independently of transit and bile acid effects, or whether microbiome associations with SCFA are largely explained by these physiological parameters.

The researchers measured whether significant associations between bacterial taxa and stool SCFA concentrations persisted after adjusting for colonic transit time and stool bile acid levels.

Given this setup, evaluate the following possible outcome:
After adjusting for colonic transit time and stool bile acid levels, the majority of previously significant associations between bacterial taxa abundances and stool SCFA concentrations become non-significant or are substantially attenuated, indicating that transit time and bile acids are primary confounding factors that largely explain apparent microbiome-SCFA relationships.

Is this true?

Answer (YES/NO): NO